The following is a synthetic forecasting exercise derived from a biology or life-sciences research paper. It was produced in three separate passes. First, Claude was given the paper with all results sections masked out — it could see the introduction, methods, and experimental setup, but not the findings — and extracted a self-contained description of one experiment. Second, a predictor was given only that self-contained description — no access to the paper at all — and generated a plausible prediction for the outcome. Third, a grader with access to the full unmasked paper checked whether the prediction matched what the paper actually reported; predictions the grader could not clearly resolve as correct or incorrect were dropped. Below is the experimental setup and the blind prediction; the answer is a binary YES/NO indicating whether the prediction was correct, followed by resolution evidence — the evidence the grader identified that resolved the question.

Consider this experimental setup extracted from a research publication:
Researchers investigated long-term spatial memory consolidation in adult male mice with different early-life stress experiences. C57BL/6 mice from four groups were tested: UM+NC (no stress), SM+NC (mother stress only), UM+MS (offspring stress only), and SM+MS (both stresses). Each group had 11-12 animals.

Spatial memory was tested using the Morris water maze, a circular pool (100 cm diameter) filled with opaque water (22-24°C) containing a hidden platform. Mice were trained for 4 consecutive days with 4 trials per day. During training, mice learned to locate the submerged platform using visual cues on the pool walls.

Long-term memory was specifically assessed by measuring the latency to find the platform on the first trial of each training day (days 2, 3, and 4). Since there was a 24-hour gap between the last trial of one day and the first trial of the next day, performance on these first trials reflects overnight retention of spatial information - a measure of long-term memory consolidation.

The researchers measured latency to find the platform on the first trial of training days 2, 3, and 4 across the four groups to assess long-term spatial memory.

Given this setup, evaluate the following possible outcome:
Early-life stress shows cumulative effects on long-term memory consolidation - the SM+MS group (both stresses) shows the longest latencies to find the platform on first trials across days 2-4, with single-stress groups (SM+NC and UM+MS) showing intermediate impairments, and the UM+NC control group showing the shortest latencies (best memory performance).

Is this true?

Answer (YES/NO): NO